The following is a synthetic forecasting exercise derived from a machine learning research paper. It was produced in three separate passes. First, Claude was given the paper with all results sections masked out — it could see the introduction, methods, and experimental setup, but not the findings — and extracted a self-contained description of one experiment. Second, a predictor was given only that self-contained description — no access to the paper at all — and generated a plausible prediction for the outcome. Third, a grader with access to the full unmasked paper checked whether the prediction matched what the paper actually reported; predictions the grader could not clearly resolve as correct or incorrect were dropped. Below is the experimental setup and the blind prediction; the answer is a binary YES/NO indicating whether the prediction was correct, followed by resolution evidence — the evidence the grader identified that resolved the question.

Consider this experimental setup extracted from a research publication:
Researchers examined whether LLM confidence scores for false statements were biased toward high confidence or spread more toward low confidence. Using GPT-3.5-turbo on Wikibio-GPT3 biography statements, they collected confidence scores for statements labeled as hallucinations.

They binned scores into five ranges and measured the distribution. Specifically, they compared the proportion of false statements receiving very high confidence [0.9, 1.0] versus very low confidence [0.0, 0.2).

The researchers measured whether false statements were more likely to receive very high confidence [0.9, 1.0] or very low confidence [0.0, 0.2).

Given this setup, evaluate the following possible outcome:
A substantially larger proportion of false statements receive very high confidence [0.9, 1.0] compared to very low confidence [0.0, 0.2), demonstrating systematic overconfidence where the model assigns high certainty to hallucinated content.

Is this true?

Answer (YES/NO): NO